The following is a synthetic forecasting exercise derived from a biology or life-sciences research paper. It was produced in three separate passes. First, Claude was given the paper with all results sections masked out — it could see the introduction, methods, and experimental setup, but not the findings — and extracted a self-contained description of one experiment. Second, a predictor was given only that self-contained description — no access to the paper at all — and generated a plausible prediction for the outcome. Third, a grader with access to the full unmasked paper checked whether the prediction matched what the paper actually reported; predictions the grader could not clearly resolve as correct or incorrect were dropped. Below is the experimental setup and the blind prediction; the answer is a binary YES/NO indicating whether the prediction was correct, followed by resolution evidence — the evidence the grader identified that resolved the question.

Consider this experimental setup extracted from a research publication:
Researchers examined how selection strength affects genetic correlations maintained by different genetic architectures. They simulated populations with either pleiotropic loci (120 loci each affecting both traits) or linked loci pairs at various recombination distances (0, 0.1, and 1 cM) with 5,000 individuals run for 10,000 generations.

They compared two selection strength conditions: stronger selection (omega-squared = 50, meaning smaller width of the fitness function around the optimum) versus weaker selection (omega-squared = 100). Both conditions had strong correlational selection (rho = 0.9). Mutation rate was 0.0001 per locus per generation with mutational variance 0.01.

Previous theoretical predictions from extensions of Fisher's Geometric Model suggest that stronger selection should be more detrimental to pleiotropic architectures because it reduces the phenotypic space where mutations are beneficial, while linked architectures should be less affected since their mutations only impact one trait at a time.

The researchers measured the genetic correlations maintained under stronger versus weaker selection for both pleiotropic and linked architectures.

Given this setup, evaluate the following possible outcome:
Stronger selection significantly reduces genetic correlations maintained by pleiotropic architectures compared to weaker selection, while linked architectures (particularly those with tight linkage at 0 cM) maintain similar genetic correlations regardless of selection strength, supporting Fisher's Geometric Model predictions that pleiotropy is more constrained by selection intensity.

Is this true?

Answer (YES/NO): NO